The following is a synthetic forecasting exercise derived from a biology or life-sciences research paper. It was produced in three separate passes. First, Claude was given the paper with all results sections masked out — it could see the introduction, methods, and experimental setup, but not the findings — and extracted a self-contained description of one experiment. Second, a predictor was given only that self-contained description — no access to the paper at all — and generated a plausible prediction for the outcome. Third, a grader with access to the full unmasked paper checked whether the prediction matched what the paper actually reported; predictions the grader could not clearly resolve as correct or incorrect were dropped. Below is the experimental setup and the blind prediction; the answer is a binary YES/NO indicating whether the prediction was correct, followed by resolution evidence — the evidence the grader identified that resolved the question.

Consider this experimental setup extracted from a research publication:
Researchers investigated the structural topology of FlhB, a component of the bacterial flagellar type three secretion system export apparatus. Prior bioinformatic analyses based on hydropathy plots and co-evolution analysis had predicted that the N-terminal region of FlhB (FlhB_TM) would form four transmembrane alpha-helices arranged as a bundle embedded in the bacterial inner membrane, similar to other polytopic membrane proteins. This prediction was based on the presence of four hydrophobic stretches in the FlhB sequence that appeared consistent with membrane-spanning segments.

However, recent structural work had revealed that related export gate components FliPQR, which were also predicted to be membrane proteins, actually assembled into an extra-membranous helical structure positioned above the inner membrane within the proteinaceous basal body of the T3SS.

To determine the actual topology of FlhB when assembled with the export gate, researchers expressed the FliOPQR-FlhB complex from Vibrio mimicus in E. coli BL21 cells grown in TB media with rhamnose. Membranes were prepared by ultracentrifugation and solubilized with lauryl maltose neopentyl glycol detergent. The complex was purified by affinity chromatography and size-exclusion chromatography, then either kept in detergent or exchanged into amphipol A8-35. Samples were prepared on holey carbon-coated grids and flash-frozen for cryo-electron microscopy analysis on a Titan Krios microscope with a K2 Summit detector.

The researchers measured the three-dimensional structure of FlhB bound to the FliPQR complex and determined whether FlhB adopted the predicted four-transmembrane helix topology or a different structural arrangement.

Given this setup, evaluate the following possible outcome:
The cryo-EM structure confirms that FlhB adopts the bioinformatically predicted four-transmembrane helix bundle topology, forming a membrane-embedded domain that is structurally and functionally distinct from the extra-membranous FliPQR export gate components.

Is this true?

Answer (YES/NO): NO